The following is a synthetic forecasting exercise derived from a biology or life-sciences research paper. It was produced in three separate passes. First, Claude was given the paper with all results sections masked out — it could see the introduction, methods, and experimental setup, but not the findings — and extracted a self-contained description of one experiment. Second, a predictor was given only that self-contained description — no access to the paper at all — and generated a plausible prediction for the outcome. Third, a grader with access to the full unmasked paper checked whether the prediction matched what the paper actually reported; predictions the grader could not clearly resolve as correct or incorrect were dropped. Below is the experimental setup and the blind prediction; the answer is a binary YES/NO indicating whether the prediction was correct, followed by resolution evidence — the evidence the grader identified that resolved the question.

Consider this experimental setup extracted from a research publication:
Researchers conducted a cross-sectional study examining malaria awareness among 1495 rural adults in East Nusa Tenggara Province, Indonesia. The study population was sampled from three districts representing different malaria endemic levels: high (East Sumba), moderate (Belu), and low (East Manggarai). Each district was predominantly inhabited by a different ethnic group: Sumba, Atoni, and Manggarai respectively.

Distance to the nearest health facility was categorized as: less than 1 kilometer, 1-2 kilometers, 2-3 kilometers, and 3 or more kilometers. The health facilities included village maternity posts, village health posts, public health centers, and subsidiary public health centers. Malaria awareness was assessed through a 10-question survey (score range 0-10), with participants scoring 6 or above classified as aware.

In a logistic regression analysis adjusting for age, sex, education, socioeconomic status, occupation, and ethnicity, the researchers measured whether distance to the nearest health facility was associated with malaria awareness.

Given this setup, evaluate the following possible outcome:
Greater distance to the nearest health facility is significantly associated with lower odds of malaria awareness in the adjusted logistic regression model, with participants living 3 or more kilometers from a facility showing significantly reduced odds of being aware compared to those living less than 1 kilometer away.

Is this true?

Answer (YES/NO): YES